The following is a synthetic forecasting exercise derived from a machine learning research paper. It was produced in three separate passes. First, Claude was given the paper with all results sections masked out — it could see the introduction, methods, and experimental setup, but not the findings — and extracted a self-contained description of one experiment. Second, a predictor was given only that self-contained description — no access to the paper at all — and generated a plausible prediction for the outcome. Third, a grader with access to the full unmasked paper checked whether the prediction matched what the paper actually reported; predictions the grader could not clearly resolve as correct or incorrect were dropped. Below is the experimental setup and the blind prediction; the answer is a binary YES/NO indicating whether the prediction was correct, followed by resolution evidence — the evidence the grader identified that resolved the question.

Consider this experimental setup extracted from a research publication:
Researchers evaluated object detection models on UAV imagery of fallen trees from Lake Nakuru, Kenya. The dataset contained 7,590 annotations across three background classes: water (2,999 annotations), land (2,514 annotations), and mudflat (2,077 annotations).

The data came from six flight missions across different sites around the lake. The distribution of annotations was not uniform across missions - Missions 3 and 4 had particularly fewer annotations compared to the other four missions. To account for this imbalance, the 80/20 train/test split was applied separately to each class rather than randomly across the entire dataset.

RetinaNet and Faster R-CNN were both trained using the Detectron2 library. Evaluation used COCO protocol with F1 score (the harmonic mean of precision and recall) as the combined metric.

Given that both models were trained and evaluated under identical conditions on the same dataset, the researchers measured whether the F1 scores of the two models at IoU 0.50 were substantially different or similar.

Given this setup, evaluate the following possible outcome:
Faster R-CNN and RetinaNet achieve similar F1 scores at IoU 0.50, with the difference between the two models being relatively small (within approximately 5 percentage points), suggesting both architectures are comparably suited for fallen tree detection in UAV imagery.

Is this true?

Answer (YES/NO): YES